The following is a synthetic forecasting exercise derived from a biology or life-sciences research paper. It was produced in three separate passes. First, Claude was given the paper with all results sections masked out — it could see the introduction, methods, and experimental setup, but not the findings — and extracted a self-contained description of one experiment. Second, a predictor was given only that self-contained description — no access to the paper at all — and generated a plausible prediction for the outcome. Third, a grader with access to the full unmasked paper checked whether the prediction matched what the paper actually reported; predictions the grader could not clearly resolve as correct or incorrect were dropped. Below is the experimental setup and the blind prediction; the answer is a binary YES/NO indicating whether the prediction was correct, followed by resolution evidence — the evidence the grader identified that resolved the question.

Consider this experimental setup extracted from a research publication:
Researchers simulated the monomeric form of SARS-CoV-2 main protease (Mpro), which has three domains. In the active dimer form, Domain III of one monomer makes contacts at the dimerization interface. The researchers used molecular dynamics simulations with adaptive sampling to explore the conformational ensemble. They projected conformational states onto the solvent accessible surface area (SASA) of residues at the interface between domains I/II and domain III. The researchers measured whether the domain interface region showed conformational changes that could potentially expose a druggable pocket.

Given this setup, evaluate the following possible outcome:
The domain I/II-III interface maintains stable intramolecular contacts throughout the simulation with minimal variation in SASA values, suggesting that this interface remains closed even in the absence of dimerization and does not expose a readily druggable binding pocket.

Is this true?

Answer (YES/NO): NO